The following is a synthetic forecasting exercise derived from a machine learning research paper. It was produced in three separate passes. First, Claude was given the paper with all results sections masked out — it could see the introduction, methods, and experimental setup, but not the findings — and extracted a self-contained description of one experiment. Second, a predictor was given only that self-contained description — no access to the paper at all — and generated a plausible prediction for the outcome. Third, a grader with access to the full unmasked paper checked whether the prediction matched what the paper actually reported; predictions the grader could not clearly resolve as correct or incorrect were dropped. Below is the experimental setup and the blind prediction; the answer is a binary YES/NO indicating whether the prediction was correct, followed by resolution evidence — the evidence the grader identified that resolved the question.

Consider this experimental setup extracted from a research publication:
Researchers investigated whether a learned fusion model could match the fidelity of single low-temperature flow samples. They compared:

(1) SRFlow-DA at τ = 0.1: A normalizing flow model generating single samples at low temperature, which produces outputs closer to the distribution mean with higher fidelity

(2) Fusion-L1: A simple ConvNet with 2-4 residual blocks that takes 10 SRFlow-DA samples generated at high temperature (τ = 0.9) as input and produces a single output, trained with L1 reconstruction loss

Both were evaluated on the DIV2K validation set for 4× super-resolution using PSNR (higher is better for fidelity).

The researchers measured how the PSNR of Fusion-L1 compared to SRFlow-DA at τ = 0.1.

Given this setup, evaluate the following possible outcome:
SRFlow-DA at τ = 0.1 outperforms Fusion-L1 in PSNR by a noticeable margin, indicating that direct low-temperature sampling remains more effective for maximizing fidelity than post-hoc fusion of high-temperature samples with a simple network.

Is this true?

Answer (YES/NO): NO